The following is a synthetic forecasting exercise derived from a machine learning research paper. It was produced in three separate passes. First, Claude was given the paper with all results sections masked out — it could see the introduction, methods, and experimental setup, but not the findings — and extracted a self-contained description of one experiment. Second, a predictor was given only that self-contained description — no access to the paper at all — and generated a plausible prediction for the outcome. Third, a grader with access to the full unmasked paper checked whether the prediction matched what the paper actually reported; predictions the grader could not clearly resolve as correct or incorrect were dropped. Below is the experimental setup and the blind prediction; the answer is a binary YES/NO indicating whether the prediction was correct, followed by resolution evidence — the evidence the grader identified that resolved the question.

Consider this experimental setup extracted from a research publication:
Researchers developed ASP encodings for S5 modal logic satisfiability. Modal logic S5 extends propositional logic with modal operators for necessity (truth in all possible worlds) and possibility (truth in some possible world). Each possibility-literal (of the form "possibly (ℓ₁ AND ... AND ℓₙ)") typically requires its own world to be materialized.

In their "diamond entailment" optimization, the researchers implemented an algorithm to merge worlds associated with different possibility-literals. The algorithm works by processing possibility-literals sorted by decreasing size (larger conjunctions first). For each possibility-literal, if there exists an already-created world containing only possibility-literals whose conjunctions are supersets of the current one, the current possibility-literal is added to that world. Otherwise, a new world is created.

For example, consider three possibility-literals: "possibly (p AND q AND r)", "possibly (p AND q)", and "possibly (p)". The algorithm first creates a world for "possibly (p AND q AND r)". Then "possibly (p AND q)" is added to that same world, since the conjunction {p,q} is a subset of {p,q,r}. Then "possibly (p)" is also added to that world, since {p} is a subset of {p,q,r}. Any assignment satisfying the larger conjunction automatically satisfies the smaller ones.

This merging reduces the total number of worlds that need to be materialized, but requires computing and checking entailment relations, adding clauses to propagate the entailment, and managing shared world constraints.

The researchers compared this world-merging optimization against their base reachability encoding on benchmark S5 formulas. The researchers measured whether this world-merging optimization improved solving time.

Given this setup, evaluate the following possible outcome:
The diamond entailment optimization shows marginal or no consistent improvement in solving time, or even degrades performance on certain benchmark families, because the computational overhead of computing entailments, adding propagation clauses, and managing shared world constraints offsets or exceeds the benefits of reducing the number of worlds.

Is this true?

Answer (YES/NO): YES